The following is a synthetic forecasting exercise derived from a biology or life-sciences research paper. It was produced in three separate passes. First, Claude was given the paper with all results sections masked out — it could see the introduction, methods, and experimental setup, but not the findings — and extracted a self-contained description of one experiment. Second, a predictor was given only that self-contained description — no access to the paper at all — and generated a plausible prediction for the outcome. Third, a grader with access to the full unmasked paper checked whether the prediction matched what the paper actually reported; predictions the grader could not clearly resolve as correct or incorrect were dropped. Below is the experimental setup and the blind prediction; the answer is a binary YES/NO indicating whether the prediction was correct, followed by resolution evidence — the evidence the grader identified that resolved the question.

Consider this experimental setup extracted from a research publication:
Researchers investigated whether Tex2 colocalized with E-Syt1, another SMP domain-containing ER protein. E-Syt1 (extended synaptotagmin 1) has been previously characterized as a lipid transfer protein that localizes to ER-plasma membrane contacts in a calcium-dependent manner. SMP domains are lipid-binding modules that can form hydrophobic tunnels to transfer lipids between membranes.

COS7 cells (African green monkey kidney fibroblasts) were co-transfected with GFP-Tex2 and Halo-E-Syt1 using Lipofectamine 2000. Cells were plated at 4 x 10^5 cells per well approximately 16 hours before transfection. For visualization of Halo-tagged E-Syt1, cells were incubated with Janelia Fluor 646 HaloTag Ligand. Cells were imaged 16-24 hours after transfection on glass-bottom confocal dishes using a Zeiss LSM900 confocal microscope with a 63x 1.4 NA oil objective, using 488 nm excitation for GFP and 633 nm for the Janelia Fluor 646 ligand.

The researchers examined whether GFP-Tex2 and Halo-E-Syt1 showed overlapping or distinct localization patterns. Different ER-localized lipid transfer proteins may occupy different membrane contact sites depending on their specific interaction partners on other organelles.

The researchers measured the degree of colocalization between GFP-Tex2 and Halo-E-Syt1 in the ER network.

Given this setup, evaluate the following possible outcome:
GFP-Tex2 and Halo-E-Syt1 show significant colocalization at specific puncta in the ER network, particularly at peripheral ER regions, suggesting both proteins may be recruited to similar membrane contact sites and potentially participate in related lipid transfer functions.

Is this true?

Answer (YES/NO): NO